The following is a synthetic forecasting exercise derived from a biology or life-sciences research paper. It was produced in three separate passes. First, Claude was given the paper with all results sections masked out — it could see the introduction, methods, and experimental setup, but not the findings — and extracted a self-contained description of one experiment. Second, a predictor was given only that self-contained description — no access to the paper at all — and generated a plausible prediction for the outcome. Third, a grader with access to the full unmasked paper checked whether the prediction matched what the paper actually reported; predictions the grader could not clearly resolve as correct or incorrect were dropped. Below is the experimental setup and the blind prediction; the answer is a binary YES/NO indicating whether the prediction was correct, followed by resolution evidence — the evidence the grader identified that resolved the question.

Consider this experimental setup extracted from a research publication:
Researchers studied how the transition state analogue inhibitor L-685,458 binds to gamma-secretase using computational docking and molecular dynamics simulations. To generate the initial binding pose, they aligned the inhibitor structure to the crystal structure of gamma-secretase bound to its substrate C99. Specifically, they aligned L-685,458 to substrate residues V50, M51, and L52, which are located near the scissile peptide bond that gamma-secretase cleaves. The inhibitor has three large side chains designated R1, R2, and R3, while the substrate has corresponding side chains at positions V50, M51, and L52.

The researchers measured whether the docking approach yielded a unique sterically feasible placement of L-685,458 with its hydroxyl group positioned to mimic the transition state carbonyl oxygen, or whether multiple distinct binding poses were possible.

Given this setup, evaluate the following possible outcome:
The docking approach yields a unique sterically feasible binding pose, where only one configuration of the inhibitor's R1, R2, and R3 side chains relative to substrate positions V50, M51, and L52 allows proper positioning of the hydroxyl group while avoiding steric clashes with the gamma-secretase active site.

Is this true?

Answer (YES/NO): YES